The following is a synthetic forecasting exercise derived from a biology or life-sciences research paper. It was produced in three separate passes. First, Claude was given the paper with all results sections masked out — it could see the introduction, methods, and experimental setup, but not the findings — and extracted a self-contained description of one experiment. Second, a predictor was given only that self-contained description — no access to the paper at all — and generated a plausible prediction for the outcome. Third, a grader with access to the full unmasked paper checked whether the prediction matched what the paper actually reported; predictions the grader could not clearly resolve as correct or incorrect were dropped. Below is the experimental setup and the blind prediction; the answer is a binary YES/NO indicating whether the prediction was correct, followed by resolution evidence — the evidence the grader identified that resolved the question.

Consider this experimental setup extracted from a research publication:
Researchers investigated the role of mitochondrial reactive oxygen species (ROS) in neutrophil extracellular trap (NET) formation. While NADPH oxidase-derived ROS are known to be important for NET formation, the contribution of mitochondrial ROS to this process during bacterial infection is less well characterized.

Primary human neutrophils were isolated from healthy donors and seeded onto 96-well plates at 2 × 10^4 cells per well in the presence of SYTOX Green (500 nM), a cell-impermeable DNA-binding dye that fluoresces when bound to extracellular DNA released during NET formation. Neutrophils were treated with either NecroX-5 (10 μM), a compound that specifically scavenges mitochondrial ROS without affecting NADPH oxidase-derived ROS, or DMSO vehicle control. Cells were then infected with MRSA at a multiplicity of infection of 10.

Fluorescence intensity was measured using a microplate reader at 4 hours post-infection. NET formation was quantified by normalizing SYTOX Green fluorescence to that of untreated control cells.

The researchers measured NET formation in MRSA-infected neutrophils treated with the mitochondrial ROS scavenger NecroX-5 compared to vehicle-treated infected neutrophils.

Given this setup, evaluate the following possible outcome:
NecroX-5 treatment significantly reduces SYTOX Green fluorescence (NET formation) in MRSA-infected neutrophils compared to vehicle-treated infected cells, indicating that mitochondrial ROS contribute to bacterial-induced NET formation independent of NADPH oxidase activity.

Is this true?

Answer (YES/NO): YES